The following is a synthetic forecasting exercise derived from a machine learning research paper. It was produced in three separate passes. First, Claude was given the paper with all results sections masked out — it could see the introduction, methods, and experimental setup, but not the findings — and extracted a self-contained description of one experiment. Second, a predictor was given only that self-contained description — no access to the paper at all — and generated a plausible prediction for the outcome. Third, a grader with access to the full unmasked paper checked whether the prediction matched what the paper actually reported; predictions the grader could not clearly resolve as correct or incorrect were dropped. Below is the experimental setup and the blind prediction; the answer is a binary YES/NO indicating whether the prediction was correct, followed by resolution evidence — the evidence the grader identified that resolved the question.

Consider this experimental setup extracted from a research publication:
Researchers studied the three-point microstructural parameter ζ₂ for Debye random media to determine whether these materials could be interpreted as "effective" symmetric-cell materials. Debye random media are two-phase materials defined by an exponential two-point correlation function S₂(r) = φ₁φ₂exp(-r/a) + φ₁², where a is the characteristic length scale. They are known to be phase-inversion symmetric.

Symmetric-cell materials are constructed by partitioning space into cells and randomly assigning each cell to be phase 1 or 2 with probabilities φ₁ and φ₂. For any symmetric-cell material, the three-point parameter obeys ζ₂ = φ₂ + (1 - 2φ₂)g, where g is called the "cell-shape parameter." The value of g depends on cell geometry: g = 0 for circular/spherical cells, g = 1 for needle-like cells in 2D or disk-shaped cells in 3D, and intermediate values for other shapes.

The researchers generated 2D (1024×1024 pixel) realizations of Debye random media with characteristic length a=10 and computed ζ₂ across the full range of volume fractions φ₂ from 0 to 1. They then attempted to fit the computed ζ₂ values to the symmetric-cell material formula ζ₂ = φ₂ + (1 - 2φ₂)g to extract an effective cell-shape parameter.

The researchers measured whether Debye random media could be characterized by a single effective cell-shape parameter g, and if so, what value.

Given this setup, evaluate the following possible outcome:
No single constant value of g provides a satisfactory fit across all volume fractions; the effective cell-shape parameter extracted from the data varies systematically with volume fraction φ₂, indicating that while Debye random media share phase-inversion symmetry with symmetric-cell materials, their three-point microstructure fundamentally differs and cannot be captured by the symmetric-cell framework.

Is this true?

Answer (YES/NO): NO